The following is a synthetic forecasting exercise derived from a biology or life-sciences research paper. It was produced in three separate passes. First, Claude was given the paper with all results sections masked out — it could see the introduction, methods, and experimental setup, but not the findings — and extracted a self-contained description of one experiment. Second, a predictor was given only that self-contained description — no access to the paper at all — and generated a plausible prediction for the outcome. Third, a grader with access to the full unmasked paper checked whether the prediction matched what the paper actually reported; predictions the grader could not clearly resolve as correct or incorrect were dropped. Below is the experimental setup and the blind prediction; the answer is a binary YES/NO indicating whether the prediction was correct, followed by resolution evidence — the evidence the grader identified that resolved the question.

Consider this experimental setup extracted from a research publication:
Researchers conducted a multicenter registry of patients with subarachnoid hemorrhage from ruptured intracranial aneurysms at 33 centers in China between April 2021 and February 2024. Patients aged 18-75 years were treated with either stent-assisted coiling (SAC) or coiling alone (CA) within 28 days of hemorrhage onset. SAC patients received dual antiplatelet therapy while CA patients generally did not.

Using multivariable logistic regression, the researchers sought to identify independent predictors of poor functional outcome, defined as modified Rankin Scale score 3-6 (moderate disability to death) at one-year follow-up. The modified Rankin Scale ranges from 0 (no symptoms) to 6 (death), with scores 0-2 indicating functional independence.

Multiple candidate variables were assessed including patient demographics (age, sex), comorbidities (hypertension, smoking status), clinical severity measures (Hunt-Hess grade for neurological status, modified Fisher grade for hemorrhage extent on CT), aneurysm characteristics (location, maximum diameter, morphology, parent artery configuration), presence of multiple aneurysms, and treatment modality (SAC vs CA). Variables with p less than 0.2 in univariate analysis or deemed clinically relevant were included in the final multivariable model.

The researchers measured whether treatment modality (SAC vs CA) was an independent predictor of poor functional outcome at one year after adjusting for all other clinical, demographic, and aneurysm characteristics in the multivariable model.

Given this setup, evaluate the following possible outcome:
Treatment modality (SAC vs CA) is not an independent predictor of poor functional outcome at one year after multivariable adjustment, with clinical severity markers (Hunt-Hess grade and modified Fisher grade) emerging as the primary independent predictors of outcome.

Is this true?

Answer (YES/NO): YES